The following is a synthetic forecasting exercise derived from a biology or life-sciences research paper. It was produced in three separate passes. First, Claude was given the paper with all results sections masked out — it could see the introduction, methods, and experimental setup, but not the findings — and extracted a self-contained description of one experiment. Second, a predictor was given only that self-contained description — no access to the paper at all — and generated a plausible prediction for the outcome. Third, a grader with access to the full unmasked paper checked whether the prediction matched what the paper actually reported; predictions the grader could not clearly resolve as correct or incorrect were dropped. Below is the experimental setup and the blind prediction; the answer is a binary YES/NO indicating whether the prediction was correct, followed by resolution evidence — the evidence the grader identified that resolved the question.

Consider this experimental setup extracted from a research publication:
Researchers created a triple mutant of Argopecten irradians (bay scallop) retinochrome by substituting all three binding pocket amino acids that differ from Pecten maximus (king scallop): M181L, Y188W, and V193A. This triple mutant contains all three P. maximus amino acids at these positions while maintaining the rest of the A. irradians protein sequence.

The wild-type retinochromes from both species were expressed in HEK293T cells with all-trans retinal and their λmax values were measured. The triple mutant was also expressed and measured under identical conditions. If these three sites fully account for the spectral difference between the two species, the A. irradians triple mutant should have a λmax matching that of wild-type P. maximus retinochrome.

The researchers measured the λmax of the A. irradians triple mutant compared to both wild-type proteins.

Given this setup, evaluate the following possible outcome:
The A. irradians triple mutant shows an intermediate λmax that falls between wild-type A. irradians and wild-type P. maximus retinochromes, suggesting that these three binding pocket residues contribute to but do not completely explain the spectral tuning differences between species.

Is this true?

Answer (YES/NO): YES